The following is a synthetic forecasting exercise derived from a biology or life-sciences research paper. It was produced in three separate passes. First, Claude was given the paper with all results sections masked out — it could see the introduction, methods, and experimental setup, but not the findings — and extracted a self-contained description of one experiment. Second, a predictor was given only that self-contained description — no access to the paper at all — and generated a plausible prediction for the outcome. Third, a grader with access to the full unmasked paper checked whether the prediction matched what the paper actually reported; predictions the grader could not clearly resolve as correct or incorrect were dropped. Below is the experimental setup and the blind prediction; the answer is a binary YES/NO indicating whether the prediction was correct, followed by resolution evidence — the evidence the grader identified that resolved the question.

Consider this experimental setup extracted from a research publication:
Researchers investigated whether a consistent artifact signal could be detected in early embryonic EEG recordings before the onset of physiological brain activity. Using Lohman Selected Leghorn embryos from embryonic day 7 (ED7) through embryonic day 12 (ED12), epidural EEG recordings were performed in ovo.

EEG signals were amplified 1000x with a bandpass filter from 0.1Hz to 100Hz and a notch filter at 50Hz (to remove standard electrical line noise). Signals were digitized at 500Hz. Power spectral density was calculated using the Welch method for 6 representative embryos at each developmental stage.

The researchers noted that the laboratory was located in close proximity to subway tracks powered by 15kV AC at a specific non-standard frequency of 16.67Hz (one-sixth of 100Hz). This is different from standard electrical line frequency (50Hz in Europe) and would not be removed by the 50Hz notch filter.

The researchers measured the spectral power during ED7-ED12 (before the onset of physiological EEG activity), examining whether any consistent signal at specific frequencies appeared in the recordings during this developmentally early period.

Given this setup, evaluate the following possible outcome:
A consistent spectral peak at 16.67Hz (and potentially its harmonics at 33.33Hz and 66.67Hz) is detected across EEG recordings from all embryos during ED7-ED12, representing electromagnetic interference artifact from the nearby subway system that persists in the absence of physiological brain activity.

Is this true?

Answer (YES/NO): YES